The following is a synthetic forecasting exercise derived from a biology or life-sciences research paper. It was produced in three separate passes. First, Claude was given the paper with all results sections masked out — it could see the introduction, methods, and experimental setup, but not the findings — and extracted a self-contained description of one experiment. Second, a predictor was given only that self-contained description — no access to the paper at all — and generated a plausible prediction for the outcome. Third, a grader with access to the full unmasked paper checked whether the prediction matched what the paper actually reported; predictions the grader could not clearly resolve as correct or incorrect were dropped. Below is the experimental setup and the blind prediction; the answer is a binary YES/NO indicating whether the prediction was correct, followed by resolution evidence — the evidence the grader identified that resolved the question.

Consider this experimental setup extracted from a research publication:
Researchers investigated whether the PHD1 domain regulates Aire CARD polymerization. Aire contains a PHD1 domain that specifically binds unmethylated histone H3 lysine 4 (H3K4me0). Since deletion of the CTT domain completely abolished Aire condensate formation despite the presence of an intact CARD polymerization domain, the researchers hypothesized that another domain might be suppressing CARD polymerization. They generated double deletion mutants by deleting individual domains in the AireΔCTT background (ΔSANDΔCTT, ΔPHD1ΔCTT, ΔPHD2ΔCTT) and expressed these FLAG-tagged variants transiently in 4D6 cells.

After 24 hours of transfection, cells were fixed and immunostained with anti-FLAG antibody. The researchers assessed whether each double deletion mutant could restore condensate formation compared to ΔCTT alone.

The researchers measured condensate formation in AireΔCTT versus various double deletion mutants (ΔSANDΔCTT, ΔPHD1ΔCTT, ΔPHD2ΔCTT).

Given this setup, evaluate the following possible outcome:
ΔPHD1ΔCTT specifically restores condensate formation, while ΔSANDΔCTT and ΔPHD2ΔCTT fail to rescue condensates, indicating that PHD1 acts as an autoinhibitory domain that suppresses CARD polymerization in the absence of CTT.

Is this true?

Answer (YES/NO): YES